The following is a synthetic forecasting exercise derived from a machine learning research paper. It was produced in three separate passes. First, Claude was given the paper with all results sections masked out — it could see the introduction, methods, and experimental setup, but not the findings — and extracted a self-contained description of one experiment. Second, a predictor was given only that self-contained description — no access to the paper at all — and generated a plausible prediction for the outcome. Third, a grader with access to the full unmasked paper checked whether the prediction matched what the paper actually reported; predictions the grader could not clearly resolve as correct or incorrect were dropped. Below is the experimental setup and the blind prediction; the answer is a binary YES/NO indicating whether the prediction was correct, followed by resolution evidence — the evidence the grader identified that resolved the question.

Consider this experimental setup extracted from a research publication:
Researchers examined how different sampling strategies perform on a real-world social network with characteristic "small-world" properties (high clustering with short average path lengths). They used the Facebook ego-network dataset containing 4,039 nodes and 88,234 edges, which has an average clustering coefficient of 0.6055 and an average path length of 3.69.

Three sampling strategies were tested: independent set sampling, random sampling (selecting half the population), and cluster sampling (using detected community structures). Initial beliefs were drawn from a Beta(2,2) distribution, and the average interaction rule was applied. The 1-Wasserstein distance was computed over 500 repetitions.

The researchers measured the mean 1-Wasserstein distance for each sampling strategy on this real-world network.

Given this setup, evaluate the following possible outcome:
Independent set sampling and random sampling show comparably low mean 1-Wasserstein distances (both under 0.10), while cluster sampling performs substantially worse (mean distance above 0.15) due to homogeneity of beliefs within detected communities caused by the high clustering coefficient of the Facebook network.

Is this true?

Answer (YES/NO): NO